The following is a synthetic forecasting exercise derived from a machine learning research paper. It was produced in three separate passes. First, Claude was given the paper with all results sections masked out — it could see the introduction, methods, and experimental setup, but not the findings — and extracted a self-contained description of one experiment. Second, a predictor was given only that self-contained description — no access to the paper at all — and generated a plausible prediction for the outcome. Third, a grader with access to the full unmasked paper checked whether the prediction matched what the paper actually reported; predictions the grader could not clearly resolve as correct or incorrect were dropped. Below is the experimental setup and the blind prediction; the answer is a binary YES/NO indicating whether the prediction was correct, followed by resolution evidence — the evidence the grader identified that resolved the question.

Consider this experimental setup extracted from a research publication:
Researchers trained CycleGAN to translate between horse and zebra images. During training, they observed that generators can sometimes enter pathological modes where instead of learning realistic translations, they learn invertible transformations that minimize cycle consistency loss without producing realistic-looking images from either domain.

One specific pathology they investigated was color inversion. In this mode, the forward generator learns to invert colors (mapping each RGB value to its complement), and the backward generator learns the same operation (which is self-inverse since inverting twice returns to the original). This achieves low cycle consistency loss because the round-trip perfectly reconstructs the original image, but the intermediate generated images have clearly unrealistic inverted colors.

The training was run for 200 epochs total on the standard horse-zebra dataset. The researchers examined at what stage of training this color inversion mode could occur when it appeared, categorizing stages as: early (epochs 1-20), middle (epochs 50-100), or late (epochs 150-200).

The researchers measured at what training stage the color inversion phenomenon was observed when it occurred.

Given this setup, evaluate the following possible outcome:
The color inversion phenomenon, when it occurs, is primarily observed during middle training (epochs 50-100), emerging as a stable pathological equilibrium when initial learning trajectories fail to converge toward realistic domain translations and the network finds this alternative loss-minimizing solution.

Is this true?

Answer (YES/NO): NO